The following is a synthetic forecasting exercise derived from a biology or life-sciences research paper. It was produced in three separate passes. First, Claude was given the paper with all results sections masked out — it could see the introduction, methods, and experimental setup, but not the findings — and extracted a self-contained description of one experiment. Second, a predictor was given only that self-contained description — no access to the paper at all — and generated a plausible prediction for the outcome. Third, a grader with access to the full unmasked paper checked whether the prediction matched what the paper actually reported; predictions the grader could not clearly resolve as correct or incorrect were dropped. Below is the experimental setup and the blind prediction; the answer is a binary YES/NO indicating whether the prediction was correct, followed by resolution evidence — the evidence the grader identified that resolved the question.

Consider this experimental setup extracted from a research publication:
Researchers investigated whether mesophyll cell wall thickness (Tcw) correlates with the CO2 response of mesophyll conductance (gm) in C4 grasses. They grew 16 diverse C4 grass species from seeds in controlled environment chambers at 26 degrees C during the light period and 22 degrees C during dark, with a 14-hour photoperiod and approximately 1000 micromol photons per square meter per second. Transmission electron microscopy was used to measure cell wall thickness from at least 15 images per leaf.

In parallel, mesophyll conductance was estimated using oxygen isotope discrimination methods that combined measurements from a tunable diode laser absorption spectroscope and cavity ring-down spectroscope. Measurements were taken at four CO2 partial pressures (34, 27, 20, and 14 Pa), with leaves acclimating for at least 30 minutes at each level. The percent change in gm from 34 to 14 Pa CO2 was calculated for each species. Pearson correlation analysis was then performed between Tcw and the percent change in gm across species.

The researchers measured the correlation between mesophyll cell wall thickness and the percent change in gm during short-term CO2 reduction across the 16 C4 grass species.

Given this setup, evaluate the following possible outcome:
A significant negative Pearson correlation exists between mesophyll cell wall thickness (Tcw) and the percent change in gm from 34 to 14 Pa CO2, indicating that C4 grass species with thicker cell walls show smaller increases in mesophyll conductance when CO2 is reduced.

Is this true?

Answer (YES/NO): YES